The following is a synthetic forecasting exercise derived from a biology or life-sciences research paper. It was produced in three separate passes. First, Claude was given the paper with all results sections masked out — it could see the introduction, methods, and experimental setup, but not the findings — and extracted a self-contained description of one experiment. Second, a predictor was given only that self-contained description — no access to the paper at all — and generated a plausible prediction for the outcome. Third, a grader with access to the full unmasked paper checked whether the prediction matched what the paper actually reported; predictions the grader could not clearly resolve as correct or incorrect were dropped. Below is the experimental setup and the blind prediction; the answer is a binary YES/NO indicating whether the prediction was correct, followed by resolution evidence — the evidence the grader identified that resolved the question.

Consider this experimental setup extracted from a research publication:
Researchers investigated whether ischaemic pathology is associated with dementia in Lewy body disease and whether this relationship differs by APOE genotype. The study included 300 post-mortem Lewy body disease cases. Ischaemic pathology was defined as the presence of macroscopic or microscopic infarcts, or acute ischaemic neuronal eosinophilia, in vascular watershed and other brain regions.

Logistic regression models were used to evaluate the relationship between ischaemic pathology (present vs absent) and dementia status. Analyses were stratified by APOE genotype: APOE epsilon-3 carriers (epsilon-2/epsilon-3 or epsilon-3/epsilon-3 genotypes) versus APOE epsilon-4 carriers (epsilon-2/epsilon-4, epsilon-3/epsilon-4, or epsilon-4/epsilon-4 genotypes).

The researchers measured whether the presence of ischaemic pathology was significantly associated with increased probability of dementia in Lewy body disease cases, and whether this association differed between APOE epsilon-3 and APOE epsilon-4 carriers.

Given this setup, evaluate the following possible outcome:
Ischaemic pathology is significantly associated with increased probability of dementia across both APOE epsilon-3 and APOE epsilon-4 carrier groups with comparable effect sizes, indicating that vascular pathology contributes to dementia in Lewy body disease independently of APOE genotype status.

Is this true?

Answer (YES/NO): NO